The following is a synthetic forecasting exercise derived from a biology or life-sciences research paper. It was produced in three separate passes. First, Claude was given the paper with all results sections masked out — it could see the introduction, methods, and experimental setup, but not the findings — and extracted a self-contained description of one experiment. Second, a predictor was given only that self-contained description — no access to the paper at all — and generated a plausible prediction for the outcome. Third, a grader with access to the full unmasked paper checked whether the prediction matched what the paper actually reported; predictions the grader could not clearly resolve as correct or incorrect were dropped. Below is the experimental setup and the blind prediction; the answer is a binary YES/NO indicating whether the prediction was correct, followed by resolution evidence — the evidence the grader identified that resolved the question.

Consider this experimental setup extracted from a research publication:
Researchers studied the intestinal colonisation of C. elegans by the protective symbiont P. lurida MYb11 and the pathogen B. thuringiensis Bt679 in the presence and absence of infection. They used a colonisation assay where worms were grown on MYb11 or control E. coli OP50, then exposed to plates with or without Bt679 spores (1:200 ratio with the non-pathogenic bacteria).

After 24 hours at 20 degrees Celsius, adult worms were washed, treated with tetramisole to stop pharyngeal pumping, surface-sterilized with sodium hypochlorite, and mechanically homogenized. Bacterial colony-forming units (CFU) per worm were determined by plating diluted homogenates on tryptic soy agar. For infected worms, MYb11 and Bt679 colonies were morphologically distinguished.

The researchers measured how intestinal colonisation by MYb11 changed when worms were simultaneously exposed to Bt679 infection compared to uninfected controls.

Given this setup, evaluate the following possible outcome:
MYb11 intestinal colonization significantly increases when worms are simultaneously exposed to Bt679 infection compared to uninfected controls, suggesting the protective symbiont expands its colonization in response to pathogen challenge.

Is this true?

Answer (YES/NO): NO